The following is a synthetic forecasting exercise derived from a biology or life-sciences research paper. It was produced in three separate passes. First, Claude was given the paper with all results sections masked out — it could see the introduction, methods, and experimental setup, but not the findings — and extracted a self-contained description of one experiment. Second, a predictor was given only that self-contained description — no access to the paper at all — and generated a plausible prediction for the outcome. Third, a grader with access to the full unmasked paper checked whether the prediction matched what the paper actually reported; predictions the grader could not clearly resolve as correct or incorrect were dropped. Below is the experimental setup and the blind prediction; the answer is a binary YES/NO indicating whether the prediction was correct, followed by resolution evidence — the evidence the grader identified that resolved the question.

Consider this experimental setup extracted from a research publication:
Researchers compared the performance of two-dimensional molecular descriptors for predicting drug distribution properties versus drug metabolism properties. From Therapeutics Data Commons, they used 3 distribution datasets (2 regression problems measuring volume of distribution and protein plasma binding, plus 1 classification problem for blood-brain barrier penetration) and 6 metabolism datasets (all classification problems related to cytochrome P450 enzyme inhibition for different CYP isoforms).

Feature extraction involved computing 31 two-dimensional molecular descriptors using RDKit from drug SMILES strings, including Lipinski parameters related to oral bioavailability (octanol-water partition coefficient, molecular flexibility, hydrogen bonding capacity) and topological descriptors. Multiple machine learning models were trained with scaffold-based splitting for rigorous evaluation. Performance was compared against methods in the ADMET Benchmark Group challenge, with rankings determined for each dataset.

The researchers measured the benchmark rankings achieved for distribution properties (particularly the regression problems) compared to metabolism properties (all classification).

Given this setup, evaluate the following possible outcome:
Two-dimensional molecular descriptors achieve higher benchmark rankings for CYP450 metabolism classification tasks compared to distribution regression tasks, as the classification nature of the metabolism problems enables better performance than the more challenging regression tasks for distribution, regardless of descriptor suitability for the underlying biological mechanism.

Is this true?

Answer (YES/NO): NO